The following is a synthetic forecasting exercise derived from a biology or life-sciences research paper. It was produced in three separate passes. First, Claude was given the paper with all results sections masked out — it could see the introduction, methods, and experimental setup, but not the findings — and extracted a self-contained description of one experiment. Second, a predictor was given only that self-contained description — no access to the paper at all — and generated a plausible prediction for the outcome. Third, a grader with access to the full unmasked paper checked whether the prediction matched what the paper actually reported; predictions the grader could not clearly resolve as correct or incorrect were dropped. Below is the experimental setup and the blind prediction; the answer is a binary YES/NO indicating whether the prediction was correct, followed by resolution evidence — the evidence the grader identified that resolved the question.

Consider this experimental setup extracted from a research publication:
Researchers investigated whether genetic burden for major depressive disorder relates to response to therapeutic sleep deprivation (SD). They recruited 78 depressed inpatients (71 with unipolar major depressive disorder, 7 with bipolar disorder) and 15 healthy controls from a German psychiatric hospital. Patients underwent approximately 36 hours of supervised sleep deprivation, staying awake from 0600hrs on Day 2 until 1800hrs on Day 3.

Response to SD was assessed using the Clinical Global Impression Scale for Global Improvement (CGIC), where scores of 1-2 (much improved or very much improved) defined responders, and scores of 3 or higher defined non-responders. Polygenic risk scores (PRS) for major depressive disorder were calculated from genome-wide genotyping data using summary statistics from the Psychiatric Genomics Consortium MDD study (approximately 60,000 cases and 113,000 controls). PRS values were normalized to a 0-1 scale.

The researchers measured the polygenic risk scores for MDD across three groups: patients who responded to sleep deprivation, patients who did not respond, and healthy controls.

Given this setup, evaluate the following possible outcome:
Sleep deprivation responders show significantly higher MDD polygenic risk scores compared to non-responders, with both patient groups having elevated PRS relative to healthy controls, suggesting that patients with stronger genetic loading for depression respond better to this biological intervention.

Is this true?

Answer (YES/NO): NO